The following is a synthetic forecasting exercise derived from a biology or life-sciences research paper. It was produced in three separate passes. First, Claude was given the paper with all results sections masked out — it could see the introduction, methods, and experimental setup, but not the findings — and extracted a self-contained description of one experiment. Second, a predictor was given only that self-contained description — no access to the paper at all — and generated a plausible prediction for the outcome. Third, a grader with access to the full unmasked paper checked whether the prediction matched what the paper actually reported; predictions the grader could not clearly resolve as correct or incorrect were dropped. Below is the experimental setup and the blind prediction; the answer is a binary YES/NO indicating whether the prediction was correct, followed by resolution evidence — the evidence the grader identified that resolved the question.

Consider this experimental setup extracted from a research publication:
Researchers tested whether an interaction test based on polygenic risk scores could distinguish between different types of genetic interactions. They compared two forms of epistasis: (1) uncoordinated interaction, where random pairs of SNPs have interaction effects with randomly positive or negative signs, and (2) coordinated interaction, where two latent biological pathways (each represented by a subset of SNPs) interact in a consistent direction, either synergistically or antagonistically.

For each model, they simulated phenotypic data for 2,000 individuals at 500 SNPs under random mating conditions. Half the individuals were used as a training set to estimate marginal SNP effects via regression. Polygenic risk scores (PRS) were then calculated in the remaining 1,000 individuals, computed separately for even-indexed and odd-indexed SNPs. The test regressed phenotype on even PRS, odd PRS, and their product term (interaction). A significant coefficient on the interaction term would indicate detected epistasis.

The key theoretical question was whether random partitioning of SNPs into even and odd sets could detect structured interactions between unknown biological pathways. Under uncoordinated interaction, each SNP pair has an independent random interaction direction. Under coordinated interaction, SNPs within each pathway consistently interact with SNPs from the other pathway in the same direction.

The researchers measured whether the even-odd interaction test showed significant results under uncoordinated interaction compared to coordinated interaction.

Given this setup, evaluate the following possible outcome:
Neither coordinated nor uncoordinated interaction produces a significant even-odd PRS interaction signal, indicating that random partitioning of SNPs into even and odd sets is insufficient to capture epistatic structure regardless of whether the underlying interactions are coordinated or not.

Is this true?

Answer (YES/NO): NO